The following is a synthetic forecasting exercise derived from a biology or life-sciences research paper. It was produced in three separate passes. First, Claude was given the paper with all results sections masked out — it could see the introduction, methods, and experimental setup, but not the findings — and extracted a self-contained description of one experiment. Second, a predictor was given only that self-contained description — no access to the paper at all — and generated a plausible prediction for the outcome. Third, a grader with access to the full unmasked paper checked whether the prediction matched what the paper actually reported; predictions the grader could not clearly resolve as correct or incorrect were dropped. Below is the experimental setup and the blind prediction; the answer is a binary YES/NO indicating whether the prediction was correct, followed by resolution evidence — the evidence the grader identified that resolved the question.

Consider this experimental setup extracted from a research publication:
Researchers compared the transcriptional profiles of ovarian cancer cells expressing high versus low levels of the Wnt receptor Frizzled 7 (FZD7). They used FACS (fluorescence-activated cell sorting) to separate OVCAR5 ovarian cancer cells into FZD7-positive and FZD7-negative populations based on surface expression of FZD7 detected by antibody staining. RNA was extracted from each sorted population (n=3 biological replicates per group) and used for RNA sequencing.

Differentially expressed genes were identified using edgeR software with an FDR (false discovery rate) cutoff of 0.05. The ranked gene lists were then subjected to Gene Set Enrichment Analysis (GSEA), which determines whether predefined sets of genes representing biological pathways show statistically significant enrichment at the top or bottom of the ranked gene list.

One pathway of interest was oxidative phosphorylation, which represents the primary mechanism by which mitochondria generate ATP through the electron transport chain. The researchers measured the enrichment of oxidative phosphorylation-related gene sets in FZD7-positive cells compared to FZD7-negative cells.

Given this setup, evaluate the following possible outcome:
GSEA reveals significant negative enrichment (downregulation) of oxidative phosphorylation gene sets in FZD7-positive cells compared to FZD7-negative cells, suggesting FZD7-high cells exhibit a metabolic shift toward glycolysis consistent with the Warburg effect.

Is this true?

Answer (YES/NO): NO